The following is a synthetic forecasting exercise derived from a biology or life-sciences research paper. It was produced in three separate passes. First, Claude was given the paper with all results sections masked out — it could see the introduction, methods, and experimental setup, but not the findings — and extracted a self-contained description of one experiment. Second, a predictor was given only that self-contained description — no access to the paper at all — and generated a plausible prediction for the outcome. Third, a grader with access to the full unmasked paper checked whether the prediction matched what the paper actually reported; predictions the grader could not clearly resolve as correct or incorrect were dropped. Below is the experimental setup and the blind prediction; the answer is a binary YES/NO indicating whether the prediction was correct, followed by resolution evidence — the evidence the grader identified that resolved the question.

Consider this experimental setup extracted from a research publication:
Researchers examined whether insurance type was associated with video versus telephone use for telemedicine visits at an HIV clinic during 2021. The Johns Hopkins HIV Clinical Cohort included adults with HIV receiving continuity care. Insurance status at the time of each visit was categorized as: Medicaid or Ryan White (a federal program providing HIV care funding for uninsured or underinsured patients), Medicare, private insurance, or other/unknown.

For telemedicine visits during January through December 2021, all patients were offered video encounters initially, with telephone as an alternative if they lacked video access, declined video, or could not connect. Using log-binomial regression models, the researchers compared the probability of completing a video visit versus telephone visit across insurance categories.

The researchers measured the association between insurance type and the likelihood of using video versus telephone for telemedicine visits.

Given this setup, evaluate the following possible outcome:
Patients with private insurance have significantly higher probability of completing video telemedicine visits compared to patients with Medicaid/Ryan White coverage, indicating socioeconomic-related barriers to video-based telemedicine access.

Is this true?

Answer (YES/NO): YES